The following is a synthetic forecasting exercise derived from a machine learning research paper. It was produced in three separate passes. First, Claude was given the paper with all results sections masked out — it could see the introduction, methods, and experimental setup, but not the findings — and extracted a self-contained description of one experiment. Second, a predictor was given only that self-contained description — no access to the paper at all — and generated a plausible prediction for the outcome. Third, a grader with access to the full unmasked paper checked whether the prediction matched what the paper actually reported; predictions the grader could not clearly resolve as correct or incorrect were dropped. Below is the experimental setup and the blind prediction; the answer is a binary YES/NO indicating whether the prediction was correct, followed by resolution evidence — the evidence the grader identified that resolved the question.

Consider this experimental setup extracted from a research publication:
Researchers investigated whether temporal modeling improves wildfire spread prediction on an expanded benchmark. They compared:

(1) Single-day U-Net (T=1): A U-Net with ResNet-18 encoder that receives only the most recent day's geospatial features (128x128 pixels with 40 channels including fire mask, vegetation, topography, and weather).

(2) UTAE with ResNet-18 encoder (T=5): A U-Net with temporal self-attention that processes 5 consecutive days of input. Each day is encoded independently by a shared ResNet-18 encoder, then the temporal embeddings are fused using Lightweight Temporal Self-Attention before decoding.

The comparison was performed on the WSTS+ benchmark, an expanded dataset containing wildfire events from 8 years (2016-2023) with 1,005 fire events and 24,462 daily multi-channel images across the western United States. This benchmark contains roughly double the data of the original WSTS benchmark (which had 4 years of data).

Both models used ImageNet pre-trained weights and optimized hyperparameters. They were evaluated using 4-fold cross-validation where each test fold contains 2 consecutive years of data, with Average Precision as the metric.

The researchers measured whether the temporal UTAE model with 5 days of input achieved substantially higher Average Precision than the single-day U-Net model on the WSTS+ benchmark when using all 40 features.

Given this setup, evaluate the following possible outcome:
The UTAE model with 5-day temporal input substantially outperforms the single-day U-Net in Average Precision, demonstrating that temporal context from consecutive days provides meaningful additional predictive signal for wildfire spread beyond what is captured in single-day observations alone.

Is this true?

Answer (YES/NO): NO